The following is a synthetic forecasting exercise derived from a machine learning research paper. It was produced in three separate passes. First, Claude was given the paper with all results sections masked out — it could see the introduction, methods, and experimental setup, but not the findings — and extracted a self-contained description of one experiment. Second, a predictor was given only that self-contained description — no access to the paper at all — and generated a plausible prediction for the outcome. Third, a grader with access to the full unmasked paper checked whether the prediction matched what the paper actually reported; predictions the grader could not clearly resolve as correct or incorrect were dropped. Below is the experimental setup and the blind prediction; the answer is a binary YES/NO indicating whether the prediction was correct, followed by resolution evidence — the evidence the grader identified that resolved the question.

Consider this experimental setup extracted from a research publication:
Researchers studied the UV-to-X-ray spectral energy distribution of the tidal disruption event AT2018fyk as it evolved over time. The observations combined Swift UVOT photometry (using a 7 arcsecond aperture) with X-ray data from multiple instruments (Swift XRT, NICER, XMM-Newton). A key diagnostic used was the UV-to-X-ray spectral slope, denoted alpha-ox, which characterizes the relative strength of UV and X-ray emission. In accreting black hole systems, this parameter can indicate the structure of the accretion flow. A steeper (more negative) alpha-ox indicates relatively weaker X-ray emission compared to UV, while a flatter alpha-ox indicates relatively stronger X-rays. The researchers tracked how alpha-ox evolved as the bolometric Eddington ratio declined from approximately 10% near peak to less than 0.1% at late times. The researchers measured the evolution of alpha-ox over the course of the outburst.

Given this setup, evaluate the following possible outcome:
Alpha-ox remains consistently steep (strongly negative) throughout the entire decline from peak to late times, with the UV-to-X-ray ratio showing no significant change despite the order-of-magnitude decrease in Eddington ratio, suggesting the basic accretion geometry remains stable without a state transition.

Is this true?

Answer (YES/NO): NO